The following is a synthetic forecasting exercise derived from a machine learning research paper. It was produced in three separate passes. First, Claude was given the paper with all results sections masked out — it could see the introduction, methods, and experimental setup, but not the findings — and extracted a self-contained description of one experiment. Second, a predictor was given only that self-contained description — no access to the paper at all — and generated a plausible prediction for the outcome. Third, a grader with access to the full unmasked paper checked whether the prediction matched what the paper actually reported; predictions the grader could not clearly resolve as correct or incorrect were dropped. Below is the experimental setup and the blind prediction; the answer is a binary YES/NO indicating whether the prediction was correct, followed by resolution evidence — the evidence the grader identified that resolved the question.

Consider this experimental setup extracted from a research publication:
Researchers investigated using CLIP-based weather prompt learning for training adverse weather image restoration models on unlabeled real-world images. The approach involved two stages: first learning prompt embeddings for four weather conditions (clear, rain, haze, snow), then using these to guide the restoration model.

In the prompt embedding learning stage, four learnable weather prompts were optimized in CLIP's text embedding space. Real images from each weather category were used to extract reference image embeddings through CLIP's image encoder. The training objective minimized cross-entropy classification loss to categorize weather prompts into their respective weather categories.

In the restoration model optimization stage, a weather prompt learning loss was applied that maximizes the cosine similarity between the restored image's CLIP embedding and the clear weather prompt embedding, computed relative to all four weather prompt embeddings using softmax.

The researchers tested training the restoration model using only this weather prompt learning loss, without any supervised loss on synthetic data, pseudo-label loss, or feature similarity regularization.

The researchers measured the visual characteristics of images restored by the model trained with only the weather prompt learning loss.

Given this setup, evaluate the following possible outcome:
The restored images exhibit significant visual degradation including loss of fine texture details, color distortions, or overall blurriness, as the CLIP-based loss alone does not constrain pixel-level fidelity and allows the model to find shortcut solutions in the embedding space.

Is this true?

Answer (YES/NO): NO